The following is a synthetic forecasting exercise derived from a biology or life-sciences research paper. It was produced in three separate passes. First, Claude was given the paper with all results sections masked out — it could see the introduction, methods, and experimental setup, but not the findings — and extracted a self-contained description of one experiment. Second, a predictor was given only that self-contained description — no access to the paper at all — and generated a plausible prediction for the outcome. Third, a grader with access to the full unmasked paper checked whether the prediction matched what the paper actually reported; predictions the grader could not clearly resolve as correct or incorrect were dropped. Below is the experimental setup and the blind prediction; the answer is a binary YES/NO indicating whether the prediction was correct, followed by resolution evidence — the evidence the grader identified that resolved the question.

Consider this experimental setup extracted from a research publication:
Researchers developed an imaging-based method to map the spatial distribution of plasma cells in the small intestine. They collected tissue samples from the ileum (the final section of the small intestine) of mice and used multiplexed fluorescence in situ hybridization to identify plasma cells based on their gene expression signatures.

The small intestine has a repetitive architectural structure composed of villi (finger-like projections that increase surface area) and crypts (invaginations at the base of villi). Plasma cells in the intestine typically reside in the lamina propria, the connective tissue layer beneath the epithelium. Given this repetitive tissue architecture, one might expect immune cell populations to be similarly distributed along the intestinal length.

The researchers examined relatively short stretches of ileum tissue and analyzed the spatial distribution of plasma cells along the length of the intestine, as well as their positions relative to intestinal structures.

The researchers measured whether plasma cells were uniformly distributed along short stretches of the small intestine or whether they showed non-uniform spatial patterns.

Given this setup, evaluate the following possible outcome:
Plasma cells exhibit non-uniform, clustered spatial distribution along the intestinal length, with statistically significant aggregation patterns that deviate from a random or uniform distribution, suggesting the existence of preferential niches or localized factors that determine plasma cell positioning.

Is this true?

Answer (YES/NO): YES